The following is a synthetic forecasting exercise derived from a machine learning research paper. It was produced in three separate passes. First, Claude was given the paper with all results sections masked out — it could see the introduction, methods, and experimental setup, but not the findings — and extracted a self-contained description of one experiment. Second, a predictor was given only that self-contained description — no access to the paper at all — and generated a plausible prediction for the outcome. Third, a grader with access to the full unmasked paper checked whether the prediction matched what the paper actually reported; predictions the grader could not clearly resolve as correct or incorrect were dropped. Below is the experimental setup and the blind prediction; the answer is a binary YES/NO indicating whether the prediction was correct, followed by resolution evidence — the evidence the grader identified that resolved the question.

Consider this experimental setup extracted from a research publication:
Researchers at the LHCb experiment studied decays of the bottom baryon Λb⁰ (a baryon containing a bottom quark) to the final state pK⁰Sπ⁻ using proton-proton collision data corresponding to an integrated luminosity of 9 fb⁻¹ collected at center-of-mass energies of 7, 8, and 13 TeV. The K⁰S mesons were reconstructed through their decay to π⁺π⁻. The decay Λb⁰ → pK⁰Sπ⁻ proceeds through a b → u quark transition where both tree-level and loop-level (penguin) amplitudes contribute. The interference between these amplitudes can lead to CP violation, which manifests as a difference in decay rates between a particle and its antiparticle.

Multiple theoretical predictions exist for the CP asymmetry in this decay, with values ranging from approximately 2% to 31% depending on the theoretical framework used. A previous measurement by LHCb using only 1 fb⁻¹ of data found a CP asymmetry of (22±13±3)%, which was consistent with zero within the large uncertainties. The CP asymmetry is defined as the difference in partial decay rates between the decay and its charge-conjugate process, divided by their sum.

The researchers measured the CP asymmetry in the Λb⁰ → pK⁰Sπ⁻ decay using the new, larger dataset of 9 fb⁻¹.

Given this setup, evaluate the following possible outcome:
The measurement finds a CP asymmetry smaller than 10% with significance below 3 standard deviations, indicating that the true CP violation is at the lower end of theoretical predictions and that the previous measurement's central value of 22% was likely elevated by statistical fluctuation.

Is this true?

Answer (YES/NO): YES